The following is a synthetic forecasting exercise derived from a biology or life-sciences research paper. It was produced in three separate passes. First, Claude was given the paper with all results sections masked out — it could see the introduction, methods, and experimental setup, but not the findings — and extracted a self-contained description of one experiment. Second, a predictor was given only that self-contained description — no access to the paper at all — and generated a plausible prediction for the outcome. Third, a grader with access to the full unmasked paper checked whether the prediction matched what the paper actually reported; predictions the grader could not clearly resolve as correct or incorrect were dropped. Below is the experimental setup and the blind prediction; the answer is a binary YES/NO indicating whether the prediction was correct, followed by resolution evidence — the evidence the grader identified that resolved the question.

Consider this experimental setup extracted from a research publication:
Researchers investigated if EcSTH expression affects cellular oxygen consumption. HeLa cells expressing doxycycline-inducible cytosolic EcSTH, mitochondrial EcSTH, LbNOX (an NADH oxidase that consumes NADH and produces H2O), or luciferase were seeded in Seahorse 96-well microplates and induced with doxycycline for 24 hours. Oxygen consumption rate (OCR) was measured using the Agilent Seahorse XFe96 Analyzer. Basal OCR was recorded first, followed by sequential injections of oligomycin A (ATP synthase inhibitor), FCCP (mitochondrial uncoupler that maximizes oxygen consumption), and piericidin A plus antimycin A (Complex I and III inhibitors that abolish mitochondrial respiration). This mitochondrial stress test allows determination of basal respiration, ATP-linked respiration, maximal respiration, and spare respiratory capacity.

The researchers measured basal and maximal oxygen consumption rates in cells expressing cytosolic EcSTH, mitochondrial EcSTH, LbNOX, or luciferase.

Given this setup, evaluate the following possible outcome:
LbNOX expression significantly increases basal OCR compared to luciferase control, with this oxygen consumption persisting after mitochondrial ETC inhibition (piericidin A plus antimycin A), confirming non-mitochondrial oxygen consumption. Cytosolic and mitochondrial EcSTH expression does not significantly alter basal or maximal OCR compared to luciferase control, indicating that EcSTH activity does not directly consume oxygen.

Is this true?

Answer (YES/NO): NO